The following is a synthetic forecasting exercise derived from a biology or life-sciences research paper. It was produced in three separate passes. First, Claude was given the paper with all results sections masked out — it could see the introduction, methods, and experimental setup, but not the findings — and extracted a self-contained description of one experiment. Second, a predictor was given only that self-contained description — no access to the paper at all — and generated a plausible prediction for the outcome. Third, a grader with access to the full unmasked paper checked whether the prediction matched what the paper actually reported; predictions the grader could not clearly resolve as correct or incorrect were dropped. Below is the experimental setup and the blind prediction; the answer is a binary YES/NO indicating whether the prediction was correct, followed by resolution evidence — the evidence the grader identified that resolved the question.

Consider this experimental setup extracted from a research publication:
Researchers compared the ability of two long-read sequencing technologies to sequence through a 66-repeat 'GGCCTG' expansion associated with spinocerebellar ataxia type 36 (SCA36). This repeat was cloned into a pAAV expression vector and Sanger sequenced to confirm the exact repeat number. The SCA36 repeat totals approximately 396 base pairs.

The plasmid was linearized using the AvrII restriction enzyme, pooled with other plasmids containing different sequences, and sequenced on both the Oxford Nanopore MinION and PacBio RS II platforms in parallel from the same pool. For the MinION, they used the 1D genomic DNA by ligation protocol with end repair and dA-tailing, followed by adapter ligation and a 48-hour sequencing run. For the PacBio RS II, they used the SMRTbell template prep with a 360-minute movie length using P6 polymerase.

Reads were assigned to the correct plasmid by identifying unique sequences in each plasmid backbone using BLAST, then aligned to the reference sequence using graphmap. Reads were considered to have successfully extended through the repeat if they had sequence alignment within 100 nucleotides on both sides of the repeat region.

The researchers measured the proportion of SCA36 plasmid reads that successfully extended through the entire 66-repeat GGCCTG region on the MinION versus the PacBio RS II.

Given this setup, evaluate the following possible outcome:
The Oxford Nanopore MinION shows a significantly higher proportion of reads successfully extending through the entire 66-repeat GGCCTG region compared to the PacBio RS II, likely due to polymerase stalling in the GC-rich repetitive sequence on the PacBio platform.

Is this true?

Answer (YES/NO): NO